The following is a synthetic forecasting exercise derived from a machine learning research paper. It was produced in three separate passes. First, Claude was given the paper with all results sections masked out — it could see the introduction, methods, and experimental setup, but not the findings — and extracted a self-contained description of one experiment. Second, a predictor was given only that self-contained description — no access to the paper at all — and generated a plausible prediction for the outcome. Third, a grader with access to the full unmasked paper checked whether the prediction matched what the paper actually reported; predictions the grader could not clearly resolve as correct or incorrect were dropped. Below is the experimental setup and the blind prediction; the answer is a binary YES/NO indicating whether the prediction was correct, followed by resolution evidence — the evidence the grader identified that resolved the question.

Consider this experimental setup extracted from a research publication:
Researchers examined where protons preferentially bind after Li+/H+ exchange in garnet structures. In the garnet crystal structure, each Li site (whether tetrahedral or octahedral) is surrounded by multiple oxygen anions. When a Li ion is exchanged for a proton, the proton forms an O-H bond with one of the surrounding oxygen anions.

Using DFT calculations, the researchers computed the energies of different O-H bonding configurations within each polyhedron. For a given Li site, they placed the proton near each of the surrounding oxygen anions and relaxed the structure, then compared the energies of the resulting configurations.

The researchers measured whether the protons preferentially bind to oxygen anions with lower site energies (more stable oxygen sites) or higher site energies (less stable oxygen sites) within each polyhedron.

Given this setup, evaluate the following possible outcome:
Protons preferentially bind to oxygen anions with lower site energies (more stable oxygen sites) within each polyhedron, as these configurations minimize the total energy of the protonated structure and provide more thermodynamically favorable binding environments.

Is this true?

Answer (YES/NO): YES